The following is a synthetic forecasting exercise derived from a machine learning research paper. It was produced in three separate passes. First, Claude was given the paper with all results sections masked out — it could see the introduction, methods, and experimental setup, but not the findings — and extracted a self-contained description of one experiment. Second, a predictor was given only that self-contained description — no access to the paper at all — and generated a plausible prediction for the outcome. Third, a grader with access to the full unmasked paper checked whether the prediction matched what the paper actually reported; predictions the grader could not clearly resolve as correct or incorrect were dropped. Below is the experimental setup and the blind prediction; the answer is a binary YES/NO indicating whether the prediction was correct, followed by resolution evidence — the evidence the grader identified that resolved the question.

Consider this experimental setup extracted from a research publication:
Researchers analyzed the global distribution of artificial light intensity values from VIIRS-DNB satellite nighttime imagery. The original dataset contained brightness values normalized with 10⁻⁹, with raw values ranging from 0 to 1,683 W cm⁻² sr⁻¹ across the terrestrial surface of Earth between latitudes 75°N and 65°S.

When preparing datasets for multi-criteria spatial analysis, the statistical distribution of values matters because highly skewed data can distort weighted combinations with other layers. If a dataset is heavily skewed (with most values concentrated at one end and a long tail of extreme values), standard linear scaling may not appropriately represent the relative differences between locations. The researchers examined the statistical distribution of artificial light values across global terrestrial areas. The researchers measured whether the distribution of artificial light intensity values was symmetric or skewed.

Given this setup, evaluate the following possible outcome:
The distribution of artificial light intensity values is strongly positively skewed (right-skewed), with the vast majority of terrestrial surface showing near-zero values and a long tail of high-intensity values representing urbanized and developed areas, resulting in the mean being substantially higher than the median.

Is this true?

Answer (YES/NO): NO